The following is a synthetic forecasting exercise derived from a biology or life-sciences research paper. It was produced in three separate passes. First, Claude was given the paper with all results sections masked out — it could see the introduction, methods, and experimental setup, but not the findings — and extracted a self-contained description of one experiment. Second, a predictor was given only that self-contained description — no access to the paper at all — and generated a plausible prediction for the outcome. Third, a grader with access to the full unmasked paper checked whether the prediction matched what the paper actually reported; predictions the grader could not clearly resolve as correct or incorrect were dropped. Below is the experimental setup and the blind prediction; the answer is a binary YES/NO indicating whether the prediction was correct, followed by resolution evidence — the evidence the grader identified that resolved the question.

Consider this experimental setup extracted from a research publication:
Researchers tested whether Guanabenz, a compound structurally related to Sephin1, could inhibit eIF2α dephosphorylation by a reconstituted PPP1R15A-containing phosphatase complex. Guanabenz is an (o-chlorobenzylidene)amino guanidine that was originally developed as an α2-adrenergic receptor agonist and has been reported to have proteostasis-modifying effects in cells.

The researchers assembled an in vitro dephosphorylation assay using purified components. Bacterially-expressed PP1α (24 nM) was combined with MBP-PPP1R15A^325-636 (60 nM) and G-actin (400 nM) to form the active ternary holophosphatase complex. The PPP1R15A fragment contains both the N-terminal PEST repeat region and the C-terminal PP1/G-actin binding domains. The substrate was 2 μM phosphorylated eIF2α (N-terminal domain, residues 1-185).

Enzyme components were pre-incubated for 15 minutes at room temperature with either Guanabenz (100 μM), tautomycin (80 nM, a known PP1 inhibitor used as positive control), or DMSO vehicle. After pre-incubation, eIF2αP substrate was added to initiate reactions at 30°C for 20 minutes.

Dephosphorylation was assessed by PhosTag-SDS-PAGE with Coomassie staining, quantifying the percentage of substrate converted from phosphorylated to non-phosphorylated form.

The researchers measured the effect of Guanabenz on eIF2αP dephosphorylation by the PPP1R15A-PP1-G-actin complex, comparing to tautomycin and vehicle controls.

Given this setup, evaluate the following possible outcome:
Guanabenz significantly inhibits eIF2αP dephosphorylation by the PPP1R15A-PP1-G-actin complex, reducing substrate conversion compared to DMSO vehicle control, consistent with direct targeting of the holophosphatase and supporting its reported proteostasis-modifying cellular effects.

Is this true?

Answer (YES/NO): NO